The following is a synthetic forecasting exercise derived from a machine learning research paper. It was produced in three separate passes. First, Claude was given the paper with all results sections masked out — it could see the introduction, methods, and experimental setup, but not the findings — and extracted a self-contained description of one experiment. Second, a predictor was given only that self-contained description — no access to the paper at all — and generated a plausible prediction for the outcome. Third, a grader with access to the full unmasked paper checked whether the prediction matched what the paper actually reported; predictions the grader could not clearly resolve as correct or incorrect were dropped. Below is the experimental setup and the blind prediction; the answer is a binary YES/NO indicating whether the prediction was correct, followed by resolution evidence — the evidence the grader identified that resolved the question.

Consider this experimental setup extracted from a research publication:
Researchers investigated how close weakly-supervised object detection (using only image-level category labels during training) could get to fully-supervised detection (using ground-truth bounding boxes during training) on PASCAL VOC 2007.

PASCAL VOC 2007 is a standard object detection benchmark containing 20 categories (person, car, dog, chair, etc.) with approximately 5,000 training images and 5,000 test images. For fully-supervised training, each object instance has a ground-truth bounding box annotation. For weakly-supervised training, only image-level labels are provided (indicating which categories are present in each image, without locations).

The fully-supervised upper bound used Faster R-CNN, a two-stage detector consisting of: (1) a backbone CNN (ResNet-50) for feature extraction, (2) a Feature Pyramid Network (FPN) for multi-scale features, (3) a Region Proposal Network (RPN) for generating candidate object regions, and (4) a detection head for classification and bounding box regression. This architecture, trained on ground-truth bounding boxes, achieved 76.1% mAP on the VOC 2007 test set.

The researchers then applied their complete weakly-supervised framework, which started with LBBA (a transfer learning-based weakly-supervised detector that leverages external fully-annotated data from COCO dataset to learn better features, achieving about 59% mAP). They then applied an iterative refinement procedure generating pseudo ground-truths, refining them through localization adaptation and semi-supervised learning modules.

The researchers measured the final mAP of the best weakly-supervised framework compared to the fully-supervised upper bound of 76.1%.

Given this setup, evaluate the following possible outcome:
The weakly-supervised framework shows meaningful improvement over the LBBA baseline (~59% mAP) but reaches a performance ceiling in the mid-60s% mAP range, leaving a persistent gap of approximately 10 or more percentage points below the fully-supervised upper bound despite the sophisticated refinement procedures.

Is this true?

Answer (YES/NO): NO